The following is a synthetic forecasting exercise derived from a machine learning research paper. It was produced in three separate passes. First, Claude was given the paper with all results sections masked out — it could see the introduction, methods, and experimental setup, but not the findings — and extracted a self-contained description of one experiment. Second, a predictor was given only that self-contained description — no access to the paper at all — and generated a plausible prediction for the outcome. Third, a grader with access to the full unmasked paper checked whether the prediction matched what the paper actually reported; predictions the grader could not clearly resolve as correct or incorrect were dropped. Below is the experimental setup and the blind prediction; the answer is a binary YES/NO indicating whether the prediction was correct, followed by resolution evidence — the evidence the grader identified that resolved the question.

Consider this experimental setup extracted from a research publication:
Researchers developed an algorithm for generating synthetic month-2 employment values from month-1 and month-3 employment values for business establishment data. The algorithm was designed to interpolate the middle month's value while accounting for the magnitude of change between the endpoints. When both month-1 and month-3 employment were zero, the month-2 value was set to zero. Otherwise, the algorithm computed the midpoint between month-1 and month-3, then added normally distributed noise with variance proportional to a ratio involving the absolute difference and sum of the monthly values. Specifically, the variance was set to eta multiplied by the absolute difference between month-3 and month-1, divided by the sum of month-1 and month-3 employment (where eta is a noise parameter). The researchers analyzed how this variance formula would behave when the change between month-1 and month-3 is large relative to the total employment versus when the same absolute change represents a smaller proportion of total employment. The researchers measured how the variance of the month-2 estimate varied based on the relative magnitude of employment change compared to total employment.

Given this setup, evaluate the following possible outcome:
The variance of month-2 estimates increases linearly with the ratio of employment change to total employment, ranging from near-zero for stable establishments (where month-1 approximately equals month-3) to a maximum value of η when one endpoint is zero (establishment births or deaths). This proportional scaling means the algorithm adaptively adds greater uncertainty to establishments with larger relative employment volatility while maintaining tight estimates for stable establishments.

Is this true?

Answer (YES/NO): NO